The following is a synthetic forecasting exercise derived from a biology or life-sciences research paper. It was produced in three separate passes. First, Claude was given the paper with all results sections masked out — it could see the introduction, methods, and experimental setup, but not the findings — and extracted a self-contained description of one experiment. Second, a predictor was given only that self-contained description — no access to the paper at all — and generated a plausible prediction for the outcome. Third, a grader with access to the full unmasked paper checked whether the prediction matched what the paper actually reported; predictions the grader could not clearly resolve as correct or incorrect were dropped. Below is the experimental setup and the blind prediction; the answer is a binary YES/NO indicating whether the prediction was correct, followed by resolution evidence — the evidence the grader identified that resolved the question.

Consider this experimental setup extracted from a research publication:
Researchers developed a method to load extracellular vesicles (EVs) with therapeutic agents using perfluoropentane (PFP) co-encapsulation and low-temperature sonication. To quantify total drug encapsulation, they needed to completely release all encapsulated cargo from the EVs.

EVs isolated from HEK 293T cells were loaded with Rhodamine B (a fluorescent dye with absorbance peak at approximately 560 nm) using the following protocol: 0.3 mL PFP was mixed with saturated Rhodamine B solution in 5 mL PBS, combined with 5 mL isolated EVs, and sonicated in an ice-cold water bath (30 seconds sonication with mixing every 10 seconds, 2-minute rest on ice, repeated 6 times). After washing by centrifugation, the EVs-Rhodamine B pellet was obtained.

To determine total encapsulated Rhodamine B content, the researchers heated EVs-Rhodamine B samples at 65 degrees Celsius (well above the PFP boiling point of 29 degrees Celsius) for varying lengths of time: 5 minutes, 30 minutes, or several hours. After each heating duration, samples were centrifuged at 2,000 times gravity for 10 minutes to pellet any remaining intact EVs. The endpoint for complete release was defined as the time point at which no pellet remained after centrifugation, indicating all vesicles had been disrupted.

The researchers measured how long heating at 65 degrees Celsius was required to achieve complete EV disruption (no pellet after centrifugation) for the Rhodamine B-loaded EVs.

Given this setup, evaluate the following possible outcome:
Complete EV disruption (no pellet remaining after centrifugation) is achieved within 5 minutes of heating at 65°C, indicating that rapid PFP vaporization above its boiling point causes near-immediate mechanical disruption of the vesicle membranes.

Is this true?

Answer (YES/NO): NO